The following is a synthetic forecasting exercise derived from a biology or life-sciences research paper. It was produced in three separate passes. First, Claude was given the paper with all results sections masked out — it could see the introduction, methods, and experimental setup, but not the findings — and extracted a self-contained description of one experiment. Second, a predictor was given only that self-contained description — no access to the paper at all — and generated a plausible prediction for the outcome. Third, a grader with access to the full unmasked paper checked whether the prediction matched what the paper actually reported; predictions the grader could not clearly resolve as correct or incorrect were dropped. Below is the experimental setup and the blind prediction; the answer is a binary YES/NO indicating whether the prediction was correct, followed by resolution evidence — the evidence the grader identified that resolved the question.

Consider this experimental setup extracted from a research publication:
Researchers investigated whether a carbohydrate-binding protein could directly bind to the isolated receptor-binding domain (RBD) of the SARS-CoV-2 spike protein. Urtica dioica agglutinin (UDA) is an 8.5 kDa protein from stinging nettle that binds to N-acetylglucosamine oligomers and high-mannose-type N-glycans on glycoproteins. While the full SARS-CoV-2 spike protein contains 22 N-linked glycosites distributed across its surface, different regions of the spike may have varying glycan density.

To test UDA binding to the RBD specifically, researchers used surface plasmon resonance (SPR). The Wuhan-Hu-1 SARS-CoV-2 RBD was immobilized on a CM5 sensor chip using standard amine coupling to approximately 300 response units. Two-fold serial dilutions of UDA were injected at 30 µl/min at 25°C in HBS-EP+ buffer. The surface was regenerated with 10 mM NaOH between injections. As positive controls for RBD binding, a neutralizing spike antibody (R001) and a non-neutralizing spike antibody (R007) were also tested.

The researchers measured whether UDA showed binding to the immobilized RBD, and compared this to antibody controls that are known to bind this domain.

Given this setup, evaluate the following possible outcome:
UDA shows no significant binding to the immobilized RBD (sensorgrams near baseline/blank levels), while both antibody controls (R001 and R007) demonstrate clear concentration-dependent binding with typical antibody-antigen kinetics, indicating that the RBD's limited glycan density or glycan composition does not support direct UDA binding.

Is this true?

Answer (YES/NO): NO